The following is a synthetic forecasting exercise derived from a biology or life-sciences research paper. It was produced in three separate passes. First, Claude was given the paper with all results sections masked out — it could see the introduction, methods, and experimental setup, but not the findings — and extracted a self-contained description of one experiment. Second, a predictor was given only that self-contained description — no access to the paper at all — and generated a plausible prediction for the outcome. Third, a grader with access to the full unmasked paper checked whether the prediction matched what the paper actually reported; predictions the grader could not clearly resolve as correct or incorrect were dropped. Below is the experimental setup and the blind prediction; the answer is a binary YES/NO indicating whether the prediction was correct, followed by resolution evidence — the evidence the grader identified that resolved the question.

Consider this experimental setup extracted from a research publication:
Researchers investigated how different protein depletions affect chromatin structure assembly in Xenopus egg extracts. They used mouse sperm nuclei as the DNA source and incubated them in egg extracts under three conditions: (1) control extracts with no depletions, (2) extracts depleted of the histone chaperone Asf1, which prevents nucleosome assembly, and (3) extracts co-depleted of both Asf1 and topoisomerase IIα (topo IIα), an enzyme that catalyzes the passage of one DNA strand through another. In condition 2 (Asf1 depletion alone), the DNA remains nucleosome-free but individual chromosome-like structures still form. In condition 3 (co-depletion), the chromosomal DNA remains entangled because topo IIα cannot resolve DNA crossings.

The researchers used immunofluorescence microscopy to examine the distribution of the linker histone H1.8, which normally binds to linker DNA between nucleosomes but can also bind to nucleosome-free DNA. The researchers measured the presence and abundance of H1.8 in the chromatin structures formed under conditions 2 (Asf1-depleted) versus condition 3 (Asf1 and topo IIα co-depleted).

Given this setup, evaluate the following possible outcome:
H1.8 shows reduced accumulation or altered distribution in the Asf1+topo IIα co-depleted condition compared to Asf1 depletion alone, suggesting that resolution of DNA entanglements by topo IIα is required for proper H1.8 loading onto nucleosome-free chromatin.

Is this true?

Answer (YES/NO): NO